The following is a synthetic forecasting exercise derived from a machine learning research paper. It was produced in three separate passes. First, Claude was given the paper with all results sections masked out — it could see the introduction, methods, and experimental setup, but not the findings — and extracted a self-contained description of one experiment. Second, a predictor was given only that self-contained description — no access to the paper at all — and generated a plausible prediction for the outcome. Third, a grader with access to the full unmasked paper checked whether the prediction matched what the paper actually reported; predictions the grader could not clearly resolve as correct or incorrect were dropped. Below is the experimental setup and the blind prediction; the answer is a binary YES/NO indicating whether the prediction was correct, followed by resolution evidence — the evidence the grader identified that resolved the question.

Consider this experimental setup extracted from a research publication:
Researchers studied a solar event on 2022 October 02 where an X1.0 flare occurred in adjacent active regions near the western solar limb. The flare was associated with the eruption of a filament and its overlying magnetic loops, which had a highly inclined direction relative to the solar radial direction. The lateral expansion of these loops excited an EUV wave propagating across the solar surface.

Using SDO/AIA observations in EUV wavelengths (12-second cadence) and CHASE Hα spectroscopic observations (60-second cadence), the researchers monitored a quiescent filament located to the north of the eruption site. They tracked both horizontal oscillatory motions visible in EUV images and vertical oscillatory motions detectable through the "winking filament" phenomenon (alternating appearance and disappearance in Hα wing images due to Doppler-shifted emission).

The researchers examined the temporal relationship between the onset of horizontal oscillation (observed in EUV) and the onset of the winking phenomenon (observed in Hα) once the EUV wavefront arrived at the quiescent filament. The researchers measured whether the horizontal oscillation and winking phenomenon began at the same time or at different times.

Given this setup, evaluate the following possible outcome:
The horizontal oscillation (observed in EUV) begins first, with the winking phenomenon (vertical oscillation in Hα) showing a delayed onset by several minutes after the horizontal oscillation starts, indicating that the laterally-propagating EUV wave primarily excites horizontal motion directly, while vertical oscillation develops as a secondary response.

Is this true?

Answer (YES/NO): NO